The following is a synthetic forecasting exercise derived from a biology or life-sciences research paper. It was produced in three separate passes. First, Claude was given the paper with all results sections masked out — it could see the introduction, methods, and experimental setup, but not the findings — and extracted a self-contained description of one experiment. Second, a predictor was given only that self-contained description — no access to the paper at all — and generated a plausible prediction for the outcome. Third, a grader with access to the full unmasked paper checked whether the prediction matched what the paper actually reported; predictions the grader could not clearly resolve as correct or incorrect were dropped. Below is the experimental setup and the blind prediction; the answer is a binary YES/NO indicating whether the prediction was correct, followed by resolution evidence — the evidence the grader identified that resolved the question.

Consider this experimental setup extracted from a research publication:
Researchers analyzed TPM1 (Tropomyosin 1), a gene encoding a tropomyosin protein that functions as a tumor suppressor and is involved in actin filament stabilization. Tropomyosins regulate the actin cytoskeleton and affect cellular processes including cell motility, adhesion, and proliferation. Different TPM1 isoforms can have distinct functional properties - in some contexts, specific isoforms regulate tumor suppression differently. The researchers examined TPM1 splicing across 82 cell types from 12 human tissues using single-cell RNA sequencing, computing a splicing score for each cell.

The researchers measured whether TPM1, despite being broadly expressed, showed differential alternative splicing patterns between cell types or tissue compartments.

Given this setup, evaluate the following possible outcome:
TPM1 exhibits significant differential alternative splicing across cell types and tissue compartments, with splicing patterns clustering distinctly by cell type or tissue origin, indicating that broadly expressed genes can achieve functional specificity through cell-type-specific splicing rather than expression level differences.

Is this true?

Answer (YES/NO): YES